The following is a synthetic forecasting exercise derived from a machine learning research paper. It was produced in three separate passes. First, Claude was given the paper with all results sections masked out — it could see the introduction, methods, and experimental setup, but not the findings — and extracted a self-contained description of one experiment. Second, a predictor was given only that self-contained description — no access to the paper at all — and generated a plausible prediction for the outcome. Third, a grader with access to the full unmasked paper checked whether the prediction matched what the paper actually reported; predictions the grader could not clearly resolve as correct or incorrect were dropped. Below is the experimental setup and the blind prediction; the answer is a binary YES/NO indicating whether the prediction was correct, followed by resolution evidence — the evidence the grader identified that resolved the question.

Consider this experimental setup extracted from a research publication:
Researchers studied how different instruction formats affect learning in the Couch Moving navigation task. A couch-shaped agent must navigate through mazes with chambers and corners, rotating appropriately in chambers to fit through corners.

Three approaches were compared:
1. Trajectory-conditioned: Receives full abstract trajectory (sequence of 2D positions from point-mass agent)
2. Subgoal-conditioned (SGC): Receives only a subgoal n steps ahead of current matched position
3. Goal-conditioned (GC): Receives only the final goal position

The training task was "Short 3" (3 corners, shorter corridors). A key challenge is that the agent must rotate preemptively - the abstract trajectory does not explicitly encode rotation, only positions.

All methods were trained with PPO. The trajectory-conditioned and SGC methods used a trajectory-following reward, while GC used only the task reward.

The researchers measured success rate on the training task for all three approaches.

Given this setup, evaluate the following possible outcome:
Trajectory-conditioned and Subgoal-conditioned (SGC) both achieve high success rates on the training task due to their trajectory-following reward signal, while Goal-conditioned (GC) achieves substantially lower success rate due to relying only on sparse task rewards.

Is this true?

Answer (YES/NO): NO